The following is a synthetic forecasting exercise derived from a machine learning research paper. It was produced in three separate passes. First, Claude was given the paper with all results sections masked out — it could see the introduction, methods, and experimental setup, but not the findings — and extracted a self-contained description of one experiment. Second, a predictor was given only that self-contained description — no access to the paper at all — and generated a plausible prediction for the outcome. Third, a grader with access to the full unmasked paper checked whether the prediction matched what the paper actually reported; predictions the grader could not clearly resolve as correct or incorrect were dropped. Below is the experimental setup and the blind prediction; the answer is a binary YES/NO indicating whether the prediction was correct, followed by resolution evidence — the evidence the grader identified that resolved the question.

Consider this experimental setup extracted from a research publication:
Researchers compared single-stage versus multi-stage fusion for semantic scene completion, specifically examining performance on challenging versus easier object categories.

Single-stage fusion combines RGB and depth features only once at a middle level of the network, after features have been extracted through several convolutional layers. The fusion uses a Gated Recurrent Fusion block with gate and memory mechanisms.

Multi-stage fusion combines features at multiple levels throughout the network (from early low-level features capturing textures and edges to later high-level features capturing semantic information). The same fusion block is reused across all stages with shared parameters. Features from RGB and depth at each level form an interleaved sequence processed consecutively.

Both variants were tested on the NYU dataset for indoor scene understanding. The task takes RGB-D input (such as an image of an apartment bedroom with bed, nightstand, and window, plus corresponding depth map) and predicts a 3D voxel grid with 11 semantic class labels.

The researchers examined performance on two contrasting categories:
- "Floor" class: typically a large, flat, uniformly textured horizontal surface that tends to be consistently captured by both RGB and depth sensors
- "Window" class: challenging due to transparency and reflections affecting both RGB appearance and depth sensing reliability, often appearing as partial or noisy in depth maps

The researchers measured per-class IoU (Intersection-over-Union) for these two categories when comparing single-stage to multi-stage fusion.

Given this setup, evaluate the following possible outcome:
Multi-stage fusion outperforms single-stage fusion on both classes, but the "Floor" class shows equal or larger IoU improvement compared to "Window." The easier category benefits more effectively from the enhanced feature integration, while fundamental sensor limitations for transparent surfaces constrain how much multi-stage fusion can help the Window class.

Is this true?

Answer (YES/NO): NO